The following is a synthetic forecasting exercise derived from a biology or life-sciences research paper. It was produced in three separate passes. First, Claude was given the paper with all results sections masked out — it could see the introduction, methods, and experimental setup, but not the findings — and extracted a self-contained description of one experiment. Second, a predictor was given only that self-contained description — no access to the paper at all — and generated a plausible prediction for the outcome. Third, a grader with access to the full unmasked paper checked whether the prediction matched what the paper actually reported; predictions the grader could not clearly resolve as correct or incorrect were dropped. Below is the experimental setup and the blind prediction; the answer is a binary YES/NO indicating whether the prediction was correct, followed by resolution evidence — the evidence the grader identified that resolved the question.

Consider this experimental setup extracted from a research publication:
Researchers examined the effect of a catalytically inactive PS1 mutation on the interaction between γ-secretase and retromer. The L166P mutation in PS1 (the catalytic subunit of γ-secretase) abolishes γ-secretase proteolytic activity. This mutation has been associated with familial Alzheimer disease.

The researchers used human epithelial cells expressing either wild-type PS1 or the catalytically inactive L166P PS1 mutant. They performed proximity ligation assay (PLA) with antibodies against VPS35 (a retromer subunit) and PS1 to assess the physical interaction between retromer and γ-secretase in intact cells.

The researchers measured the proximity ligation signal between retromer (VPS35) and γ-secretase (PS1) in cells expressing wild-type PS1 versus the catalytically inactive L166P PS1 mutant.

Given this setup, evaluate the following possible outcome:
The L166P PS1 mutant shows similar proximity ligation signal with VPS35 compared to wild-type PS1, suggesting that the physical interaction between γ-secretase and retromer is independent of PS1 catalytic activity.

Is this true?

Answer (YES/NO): NO